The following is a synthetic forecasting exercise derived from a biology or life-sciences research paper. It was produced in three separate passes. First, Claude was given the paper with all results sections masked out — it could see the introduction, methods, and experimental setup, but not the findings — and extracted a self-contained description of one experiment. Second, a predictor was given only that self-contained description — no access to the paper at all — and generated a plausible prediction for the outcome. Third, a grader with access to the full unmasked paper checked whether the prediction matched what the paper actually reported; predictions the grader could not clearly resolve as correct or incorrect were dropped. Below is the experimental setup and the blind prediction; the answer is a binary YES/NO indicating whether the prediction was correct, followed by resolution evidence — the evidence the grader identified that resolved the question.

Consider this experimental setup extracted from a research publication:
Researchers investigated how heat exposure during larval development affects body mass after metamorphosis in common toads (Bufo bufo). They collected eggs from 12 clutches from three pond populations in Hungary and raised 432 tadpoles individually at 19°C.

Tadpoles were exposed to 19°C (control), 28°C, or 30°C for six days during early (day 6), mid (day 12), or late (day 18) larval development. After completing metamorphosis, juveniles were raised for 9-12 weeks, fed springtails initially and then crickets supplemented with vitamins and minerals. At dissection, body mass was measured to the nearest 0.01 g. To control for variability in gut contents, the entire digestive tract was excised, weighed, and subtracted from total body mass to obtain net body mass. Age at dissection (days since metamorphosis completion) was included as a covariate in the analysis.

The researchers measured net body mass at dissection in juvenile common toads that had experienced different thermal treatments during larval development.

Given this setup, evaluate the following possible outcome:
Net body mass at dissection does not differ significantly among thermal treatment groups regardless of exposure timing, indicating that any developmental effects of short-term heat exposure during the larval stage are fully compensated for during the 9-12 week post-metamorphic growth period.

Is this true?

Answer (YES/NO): YES